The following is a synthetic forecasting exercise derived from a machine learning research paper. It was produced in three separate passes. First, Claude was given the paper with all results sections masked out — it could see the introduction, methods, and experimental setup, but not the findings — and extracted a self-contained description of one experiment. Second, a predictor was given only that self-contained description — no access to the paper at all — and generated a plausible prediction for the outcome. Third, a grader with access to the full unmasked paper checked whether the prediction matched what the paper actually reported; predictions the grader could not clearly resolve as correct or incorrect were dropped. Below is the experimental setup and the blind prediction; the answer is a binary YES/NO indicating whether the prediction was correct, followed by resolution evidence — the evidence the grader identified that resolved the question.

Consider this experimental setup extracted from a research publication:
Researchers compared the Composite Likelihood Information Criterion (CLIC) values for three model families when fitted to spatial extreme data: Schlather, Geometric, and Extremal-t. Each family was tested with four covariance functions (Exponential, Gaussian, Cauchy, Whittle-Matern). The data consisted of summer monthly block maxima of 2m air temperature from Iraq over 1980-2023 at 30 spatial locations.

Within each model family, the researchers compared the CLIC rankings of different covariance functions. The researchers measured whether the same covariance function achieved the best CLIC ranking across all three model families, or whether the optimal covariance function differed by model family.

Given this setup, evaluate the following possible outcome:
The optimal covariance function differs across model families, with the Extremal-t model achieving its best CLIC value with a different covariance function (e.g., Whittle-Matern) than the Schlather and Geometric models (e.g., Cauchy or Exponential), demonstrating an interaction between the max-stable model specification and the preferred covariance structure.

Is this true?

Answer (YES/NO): NO